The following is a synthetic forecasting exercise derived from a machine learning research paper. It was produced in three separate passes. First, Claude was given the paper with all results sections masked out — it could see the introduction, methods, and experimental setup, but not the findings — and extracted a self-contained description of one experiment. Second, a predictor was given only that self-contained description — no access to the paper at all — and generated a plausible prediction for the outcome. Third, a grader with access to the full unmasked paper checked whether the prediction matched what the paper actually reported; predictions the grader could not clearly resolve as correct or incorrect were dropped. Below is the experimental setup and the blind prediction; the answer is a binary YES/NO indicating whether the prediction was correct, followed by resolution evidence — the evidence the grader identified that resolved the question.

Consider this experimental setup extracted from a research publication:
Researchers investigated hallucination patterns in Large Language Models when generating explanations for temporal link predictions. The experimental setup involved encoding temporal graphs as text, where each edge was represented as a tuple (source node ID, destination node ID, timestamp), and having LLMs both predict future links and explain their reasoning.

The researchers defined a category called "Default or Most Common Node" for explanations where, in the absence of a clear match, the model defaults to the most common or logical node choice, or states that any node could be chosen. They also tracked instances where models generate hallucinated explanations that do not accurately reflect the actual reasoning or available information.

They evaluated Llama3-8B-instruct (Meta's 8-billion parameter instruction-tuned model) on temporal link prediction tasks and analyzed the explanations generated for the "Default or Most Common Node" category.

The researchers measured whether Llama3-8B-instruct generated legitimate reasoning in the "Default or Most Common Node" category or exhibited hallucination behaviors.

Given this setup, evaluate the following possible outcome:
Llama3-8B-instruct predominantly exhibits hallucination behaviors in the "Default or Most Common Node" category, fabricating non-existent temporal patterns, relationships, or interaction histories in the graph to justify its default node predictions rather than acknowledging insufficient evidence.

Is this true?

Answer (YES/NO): YES